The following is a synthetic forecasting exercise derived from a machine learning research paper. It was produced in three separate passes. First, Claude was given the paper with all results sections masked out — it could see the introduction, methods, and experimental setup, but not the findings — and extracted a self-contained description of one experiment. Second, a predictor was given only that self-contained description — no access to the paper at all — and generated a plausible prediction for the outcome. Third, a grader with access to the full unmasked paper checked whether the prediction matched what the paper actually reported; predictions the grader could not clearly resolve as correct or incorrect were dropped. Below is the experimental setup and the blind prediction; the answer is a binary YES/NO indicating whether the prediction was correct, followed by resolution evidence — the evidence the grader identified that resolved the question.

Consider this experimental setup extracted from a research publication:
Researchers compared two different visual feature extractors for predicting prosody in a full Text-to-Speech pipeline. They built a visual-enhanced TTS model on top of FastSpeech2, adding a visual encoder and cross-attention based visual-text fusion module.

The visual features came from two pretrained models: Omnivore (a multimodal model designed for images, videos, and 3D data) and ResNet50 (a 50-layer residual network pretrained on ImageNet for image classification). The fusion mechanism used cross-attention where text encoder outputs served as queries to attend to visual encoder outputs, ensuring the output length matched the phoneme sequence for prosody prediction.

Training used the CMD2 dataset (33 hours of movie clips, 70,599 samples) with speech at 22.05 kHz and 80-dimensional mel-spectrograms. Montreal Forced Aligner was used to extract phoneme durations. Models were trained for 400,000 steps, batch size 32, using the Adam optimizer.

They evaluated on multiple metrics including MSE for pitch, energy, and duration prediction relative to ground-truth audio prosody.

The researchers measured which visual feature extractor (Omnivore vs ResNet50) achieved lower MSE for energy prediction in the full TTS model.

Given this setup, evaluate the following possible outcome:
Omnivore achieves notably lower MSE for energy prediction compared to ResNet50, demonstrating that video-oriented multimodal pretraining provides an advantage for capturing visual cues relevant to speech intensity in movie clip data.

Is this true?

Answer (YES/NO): NO